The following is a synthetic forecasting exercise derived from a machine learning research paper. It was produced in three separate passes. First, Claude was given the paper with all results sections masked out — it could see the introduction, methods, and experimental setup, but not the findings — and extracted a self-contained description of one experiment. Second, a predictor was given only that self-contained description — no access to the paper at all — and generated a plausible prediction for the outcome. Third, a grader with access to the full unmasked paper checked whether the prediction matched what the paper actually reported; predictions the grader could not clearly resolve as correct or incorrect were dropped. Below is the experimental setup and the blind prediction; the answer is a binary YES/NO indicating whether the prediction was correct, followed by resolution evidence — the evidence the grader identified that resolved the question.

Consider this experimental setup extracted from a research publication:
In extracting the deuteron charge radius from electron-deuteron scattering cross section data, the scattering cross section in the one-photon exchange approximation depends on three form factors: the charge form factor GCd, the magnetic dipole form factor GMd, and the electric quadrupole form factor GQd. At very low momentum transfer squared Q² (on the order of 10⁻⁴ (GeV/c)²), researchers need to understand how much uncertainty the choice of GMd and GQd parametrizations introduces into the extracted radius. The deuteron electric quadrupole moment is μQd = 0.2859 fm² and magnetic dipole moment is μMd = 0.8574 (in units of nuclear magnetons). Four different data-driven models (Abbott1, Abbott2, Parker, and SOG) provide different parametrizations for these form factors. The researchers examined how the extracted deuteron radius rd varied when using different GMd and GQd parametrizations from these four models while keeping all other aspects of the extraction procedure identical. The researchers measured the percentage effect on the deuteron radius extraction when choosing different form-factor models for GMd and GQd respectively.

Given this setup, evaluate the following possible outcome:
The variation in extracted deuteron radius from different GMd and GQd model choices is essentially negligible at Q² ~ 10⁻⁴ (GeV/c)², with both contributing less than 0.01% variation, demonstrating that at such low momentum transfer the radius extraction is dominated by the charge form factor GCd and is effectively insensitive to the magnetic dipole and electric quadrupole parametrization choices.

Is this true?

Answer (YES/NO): NO